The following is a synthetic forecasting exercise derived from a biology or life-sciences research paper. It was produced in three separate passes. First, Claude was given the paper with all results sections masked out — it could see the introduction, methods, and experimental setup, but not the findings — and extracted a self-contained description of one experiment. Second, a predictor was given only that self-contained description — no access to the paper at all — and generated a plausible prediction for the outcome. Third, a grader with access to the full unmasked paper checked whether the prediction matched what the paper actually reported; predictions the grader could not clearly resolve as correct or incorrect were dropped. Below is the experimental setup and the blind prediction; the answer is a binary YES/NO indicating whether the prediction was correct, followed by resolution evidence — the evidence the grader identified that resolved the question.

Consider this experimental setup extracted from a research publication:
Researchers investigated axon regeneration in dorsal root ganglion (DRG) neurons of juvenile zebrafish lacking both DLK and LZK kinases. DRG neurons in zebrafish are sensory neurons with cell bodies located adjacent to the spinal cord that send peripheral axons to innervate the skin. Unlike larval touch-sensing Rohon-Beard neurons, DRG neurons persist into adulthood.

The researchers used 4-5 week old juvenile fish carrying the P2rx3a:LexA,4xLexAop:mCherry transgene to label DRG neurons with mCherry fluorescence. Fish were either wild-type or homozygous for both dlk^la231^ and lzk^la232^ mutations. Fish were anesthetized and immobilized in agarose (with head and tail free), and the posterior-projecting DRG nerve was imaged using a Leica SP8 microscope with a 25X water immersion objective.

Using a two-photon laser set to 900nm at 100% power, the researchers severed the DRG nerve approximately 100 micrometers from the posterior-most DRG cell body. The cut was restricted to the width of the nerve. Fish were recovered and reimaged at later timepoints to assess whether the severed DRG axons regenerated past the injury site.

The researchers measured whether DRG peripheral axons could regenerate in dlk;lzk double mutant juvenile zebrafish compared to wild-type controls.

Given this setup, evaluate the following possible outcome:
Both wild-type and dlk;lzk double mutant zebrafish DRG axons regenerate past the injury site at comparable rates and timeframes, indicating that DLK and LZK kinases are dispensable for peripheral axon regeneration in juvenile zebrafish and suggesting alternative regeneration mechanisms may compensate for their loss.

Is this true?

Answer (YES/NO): YES